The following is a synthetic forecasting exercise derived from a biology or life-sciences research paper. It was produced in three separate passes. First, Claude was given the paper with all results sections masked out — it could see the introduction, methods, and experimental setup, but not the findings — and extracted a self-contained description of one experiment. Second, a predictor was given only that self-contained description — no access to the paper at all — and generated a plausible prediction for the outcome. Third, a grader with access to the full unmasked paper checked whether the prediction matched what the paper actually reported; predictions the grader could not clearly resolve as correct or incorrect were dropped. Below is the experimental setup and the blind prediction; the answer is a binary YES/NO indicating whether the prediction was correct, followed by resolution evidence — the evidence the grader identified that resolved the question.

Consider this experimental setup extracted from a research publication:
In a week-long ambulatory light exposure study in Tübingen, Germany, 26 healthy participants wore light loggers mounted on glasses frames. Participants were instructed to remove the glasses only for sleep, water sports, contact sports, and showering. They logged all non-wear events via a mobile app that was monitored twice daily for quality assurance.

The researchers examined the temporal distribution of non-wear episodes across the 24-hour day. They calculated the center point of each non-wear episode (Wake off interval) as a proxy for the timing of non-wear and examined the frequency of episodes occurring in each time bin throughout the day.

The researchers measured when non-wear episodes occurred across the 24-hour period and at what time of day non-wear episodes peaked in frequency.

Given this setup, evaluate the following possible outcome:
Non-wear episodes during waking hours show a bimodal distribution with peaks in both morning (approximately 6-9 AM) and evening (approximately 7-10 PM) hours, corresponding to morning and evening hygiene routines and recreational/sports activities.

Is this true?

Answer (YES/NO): NO